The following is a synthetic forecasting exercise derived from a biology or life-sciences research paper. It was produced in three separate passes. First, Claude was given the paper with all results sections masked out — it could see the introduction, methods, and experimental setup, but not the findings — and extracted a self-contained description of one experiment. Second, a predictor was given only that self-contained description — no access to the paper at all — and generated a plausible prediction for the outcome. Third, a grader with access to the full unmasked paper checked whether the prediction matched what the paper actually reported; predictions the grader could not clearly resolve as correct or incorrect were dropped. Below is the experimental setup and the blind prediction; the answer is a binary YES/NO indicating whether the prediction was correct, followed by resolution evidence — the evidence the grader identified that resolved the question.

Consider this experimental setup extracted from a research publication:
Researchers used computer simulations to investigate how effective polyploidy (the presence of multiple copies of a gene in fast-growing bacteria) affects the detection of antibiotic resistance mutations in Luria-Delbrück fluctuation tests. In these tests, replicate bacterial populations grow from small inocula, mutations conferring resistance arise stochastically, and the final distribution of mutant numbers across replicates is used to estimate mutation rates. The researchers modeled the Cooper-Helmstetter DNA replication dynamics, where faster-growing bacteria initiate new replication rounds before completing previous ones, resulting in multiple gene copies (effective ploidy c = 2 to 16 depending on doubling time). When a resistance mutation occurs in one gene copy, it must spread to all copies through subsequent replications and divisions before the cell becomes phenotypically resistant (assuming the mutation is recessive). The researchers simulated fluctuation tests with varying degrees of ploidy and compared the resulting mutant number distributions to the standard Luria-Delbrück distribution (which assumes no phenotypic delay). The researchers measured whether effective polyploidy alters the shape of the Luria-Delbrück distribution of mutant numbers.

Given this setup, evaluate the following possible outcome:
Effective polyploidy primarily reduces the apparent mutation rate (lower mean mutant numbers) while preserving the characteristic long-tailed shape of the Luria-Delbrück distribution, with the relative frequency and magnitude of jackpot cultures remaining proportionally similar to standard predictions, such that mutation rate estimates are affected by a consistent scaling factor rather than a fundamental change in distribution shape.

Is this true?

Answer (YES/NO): NO